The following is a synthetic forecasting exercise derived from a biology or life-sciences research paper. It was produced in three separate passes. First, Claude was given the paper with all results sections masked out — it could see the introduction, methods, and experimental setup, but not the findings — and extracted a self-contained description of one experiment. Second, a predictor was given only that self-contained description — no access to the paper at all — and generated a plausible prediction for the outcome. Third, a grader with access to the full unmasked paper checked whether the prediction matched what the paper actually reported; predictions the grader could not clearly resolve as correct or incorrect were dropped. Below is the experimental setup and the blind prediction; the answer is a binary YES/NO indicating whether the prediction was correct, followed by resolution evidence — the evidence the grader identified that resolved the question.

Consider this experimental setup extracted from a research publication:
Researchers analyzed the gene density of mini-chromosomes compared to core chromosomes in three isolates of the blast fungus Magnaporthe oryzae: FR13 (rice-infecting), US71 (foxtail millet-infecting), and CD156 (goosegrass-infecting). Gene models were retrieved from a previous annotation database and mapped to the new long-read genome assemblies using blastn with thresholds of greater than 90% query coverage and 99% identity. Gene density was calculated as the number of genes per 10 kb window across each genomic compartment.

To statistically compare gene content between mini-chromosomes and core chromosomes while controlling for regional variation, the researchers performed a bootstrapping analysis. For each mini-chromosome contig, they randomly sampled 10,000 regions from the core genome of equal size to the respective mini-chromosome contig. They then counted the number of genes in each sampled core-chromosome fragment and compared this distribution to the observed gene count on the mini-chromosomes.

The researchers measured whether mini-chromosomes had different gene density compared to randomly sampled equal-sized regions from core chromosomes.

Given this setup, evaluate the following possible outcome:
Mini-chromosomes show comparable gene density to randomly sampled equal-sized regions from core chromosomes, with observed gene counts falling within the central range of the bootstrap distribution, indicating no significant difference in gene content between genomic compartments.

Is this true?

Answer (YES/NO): NO